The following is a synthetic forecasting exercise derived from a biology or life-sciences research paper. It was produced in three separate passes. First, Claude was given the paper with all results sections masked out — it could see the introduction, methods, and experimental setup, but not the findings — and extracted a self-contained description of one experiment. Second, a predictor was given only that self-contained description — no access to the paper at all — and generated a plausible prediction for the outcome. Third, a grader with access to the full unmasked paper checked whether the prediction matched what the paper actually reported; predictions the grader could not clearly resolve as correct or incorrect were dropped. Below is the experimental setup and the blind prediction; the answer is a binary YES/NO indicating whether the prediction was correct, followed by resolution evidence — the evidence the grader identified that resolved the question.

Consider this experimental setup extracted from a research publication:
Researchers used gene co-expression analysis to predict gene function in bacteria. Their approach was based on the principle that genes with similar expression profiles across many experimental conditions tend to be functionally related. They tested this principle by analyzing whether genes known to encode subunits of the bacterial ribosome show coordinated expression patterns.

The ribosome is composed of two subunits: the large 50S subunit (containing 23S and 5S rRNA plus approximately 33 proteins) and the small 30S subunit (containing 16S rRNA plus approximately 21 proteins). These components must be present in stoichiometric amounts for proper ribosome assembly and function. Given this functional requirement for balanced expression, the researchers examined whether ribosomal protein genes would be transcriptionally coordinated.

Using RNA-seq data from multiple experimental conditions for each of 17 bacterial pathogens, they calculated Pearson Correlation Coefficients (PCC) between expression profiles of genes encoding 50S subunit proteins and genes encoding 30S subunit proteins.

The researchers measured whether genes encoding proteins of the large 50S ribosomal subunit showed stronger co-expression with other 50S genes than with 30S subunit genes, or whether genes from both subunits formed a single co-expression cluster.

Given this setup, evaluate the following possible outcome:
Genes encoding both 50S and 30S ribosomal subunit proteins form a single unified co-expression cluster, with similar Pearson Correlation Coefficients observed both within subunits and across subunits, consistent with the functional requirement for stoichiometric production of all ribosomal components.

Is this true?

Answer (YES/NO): YES